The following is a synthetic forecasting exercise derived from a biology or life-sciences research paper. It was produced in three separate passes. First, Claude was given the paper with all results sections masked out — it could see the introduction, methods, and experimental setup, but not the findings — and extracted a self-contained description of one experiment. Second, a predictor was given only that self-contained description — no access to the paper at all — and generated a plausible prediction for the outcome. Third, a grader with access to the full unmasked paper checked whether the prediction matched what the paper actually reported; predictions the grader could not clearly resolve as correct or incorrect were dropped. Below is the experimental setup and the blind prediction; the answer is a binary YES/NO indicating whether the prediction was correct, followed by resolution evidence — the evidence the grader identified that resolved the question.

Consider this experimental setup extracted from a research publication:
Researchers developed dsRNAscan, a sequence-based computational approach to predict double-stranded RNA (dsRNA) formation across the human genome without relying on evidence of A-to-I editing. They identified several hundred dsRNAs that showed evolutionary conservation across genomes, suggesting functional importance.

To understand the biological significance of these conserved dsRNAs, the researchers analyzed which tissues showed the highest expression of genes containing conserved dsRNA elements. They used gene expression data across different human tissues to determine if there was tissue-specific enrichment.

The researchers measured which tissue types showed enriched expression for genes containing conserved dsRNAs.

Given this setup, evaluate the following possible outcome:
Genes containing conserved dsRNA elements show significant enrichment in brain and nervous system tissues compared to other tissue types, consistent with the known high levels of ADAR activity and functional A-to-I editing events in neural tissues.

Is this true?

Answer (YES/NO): YES